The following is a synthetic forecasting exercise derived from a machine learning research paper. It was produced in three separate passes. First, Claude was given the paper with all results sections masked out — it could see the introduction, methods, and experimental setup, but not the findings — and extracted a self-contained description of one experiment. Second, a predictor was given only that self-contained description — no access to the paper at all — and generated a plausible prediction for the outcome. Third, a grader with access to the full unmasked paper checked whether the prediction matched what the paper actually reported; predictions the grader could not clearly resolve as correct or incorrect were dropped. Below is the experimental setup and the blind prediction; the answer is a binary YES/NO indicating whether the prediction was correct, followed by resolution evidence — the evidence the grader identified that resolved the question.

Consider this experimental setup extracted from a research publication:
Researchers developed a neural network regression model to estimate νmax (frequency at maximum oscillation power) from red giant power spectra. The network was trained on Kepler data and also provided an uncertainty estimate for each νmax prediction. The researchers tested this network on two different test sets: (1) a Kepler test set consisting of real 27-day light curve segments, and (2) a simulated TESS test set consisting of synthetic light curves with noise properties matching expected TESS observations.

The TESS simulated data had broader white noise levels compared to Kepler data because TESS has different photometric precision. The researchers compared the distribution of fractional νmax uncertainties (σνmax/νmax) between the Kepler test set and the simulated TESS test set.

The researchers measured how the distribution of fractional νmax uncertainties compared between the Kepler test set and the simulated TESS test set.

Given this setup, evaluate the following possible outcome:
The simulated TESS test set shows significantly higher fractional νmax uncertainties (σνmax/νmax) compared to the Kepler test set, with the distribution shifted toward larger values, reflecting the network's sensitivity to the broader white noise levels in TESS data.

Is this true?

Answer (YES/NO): NO